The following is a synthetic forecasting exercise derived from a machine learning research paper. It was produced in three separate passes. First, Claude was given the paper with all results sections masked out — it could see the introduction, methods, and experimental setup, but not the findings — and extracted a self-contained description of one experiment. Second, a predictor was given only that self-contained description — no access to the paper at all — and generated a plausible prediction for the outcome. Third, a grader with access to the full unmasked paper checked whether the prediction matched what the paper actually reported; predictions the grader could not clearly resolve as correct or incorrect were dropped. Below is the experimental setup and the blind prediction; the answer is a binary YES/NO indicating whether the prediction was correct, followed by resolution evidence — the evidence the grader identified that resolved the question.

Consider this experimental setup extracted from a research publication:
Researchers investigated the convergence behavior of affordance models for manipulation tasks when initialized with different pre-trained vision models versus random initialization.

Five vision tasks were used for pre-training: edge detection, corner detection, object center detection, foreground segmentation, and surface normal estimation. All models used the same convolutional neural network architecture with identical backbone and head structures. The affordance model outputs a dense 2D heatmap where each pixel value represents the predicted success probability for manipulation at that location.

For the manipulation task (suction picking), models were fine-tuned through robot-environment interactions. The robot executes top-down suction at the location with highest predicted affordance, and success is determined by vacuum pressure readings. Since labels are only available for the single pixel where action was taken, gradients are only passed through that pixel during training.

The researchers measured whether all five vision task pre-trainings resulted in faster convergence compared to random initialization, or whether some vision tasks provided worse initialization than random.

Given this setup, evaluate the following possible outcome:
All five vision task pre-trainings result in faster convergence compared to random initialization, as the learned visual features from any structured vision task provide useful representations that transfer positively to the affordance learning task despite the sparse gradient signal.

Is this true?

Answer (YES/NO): NO